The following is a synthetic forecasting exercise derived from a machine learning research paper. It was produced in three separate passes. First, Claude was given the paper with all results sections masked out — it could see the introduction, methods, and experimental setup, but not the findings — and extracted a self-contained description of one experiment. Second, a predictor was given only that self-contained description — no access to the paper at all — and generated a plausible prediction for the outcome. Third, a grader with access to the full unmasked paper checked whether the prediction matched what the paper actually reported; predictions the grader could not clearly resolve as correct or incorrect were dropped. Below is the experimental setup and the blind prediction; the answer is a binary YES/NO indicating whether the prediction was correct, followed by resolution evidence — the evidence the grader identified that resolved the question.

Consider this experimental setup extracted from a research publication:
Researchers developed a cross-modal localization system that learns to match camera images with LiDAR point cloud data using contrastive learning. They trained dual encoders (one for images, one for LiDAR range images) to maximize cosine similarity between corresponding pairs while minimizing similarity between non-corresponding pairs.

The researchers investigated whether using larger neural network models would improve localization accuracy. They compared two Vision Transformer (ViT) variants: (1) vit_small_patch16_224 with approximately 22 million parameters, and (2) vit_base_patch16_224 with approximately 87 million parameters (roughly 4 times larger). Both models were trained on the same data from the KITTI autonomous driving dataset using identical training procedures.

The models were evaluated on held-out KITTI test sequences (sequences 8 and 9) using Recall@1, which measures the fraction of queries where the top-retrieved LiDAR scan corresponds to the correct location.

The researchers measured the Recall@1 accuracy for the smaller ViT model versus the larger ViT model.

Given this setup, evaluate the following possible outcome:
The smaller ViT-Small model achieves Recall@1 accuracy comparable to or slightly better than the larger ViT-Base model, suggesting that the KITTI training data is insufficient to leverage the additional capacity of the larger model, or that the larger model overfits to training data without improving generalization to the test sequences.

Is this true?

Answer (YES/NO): YES